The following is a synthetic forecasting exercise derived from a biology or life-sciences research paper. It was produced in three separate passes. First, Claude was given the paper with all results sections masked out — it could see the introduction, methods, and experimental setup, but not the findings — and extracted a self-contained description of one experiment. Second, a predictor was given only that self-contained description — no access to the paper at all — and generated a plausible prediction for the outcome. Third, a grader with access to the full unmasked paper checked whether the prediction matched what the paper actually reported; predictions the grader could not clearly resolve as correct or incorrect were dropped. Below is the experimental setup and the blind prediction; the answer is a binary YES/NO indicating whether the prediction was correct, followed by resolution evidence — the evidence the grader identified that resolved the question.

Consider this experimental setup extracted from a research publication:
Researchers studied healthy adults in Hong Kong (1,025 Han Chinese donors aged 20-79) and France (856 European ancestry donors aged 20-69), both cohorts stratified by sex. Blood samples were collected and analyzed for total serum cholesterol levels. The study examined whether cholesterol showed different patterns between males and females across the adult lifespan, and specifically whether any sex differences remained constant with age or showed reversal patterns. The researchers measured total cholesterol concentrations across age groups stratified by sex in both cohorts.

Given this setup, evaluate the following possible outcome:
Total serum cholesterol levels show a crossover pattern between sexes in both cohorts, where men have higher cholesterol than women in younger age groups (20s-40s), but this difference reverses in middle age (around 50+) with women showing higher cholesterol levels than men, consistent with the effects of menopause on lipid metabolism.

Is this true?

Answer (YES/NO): YES